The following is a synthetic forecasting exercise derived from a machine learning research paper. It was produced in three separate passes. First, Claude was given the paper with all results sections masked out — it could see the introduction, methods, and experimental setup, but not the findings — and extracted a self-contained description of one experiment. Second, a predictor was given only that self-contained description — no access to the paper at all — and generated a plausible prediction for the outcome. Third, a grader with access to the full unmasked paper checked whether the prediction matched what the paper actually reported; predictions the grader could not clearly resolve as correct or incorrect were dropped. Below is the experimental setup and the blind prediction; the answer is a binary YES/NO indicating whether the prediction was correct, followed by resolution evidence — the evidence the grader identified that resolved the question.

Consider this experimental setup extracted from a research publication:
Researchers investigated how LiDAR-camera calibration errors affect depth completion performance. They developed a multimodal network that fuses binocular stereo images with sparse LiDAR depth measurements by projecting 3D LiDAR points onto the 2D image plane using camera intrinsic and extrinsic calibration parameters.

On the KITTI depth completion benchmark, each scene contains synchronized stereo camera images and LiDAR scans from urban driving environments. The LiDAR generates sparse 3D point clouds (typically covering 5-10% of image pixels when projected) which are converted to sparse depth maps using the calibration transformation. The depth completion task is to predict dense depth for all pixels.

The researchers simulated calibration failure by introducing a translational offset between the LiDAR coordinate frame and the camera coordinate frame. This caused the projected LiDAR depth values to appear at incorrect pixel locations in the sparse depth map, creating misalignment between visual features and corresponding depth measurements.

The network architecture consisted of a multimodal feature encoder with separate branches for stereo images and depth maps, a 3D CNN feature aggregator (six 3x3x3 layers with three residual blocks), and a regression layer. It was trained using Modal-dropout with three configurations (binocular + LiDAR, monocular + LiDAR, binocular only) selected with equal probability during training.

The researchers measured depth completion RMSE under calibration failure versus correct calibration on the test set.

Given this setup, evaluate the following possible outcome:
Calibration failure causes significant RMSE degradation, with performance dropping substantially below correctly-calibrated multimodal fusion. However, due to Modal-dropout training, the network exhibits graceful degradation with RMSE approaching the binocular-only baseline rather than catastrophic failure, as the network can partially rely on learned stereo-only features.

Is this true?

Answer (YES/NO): YES